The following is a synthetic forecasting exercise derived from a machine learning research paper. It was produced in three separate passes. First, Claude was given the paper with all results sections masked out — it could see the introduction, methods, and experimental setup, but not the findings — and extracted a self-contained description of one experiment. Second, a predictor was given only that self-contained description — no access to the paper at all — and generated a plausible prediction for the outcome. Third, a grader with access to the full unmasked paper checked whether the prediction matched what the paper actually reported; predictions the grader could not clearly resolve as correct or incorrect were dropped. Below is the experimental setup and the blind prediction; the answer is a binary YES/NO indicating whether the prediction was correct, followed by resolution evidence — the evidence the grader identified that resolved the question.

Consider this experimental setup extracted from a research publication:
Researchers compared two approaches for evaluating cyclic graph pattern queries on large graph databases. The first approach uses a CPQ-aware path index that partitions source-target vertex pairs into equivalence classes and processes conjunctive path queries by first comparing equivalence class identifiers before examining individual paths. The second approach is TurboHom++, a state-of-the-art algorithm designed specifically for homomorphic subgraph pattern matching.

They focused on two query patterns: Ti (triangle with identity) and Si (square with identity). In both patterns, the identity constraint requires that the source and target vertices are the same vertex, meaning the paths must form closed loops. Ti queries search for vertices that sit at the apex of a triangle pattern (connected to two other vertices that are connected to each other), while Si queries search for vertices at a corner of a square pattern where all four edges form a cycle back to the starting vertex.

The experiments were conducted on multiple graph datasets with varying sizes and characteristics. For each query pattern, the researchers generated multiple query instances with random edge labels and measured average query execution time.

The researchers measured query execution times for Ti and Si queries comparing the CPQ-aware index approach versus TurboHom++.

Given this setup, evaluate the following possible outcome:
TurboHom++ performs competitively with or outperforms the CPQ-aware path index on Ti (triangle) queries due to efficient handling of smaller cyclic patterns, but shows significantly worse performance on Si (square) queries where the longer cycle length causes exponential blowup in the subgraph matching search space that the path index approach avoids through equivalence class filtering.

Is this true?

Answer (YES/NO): NO